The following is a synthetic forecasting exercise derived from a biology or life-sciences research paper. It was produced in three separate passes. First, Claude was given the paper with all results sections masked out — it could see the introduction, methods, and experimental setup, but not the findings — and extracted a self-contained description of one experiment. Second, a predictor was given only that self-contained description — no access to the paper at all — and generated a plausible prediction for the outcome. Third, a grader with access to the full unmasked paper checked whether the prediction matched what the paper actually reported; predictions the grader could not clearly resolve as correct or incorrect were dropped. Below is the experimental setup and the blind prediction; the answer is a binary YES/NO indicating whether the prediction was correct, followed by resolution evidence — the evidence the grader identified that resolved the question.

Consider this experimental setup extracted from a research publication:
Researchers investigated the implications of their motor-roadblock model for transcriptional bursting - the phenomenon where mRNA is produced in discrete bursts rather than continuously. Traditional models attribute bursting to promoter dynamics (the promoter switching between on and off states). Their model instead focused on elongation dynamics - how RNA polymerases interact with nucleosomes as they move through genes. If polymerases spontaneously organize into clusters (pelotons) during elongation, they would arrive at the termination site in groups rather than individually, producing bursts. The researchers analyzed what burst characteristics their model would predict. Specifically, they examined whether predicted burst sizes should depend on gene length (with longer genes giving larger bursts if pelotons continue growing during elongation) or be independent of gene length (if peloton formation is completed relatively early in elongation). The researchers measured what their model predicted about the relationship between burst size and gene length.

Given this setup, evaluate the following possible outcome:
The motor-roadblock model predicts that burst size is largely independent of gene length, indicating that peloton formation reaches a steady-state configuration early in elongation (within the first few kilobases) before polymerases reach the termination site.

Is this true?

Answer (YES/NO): YES